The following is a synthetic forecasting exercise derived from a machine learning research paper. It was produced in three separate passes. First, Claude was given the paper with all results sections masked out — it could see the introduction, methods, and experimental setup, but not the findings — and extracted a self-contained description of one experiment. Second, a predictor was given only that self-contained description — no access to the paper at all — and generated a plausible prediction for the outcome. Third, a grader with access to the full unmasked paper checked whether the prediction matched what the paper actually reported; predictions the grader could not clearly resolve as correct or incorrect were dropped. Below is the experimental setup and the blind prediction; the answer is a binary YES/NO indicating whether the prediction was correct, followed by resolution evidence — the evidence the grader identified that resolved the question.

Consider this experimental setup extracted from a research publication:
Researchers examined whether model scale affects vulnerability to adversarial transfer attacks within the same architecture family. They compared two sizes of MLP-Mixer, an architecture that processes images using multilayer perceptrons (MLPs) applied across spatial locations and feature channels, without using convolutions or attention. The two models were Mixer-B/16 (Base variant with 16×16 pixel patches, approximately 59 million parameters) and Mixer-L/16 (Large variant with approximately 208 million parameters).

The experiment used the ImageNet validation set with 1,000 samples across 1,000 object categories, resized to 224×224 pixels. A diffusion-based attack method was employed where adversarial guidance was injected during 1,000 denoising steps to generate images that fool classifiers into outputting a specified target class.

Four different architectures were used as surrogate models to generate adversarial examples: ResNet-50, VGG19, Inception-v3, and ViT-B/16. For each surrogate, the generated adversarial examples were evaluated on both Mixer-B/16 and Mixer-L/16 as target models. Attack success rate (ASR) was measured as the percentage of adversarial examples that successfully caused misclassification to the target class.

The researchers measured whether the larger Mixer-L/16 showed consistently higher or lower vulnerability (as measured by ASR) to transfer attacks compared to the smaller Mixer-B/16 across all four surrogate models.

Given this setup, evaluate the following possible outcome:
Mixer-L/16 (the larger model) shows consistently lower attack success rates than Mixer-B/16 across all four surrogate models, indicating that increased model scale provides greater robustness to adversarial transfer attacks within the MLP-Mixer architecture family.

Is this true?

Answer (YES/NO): YES